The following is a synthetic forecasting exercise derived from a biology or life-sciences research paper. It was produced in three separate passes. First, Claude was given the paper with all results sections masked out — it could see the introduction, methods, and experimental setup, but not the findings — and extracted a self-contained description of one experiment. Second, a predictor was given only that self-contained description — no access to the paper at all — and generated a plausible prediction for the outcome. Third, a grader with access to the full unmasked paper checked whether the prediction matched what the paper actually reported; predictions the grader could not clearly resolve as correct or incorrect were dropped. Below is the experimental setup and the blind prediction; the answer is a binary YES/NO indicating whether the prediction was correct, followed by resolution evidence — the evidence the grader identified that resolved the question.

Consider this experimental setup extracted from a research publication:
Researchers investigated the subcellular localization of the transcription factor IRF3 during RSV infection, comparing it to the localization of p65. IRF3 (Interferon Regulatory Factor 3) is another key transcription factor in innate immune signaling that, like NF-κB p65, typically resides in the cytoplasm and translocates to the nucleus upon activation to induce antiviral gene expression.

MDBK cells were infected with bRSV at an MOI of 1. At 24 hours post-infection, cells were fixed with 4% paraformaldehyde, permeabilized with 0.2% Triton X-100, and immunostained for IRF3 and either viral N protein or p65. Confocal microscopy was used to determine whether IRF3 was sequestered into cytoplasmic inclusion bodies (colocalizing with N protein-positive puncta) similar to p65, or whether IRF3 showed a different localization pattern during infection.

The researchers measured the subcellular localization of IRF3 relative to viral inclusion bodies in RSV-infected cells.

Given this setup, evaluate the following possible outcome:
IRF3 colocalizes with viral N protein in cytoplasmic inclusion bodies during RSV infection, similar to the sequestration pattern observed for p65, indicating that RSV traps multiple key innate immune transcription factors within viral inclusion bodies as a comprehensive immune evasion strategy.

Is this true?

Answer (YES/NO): NO